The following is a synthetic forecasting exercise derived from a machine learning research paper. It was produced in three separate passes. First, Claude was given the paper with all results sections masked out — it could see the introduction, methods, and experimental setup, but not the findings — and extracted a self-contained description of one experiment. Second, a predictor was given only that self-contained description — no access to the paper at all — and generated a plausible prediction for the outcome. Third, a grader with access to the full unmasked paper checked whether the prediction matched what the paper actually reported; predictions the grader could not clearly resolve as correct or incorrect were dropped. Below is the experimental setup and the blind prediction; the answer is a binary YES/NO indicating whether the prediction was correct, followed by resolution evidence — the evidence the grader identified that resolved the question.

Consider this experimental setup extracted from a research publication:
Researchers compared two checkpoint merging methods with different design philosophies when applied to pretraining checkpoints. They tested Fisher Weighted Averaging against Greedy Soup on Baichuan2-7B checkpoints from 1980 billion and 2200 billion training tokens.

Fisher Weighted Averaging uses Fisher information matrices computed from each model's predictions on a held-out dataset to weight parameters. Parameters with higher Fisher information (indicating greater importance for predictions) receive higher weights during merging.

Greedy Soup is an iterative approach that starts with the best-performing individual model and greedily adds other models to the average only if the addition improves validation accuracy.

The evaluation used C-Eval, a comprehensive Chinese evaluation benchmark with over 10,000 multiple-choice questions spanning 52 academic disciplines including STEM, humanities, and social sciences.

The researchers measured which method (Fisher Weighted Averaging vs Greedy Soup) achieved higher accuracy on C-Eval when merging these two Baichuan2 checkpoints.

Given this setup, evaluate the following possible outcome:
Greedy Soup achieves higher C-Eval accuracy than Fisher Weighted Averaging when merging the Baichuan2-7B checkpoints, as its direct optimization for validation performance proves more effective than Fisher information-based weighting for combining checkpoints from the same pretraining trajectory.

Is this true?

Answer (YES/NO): NO